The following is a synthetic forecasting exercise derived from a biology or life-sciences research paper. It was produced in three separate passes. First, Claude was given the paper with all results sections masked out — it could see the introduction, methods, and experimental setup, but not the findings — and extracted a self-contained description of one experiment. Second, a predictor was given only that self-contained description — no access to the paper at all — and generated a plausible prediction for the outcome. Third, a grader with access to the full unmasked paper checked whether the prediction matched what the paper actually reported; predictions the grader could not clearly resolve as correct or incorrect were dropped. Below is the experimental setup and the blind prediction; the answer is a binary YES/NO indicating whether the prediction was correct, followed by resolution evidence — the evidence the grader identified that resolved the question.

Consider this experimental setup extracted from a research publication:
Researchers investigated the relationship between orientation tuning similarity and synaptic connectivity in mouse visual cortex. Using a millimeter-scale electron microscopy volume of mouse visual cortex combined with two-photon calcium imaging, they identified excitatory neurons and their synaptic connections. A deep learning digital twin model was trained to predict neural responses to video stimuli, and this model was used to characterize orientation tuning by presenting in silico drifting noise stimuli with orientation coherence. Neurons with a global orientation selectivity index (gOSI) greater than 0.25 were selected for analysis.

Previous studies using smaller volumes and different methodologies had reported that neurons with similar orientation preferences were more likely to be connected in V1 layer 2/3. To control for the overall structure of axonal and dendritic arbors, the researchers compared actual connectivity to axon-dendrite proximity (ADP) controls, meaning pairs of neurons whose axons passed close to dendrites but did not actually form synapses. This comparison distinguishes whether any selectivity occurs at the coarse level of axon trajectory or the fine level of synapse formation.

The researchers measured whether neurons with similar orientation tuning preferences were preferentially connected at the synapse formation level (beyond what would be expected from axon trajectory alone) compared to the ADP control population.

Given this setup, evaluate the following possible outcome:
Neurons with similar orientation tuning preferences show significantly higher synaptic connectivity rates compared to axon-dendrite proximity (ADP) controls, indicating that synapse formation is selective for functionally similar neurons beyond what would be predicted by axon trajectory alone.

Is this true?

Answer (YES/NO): NO